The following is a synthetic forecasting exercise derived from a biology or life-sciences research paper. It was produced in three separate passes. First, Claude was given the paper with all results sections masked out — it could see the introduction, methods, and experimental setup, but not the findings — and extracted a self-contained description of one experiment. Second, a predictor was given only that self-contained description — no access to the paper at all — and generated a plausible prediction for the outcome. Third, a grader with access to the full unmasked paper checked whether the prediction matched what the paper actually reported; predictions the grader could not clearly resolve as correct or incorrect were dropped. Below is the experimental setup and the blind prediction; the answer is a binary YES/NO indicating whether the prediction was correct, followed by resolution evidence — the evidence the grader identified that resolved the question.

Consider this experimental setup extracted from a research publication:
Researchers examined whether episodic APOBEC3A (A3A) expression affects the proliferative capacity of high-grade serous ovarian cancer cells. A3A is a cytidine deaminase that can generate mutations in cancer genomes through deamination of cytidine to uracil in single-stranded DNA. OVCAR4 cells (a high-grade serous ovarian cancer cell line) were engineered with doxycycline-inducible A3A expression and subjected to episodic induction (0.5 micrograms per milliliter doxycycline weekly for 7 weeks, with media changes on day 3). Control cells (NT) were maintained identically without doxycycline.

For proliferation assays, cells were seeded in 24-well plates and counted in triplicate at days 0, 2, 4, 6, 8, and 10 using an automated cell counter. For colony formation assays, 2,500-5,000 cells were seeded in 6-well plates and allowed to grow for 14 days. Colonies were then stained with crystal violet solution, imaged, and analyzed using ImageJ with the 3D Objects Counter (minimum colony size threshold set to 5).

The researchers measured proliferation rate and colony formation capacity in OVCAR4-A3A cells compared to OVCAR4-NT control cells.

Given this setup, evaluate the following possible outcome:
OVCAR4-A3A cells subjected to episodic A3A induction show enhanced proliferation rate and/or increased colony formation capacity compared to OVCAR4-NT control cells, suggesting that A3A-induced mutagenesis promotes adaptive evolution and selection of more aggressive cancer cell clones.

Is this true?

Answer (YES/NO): YES